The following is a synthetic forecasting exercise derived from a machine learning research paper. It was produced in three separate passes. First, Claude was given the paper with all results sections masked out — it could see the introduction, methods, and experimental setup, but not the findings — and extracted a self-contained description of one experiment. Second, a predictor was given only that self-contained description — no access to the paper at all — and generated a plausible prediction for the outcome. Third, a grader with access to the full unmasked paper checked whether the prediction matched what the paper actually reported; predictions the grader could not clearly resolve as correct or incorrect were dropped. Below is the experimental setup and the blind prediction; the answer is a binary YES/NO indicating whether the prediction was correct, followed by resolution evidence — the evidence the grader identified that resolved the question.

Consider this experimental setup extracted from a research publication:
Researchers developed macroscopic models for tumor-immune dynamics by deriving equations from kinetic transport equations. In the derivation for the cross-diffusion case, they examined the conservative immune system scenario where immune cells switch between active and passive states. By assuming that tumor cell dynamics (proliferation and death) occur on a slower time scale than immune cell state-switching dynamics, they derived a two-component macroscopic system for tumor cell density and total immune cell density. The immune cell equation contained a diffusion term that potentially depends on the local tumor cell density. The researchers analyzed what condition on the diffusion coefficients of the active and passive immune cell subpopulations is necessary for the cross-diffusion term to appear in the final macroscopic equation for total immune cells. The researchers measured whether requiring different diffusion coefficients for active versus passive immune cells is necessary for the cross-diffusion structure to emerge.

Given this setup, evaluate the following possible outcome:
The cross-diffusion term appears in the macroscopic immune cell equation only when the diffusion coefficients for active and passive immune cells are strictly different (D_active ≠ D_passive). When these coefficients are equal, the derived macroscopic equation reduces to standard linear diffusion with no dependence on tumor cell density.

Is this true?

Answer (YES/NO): YES